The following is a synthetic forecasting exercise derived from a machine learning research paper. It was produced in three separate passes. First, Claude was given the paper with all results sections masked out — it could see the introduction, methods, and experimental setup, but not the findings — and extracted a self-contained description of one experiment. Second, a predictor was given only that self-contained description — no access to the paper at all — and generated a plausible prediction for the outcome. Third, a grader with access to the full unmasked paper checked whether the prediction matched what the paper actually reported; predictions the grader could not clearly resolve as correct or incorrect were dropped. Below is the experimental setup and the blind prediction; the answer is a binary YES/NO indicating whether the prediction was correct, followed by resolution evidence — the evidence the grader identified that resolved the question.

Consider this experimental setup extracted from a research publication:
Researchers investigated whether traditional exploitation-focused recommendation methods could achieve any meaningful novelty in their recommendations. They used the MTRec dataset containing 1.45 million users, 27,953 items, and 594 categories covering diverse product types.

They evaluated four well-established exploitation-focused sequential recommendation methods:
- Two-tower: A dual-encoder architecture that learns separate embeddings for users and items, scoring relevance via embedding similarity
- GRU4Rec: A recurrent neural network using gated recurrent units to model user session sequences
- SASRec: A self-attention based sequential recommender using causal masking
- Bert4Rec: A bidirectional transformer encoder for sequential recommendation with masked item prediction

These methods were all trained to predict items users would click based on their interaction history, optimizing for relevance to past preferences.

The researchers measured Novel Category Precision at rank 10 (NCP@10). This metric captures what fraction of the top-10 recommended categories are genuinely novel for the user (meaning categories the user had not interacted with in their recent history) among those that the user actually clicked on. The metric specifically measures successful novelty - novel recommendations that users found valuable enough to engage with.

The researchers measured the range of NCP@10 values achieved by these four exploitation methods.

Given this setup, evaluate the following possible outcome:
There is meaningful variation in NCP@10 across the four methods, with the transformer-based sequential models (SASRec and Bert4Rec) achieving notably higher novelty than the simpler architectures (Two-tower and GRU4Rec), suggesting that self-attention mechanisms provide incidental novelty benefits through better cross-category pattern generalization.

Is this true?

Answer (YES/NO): NO